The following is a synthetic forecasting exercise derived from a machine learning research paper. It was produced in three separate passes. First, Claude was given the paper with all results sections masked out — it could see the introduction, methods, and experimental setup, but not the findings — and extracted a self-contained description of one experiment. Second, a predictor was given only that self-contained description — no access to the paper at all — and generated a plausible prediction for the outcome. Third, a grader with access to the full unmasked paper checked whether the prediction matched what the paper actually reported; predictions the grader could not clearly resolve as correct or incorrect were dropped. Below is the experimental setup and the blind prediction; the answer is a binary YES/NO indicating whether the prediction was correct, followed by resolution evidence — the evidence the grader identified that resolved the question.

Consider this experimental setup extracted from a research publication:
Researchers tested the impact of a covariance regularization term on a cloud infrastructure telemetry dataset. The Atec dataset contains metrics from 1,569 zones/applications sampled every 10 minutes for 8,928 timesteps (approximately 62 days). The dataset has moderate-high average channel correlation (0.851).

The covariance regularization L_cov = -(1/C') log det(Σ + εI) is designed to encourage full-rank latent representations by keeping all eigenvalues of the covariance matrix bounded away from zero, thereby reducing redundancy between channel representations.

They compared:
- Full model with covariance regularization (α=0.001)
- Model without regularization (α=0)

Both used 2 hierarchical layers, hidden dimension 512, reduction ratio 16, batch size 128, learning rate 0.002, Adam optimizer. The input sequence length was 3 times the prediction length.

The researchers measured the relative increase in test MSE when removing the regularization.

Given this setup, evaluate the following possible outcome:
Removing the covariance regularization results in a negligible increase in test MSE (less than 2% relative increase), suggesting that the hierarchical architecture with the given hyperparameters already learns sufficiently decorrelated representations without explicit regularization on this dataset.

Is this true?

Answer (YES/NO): NO